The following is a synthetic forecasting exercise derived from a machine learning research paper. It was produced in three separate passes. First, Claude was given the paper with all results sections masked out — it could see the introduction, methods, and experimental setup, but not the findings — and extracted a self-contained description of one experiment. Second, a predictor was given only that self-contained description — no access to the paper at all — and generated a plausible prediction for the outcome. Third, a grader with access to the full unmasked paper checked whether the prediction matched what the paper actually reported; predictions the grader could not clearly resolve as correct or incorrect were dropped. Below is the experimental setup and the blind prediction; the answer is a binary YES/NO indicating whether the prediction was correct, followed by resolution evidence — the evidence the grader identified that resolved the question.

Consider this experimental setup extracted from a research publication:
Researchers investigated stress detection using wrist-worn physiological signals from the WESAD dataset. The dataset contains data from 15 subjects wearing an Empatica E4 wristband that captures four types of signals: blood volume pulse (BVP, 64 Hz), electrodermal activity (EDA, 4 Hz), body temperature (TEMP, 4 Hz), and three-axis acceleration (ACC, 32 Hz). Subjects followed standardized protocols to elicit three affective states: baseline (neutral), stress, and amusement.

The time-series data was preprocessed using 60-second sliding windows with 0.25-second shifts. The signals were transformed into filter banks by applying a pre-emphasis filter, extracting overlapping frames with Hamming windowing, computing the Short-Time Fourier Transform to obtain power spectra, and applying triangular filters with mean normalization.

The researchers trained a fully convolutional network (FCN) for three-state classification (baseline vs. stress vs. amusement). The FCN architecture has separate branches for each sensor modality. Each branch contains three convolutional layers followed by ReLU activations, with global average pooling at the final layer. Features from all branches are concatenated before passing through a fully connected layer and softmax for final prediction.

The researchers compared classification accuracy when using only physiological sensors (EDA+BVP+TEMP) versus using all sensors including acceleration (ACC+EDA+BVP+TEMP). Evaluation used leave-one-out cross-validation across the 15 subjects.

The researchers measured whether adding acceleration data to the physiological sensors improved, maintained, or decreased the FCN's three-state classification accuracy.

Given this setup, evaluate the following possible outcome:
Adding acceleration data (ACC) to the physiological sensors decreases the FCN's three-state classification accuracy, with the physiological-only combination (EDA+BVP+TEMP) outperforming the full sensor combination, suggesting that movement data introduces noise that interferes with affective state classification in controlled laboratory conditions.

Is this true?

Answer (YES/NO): NO